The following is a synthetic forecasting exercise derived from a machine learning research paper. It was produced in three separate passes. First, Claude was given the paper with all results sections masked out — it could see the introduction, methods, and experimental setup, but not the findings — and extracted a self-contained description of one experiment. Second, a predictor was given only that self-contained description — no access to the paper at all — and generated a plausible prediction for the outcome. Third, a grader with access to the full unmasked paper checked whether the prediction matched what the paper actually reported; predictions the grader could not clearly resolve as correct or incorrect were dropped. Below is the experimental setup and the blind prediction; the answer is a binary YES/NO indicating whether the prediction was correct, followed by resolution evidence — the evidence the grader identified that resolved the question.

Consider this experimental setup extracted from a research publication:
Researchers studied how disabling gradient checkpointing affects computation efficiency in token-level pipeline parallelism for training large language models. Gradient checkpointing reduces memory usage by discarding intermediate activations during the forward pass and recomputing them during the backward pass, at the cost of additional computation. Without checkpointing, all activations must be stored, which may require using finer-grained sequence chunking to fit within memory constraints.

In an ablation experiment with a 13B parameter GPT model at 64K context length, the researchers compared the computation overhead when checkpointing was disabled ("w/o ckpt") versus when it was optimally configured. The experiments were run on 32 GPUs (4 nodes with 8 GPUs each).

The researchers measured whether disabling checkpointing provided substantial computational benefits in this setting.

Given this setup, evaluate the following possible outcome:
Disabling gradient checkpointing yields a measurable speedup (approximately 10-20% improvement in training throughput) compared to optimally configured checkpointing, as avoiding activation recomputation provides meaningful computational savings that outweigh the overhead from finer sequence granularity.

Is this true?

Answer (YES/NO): NO